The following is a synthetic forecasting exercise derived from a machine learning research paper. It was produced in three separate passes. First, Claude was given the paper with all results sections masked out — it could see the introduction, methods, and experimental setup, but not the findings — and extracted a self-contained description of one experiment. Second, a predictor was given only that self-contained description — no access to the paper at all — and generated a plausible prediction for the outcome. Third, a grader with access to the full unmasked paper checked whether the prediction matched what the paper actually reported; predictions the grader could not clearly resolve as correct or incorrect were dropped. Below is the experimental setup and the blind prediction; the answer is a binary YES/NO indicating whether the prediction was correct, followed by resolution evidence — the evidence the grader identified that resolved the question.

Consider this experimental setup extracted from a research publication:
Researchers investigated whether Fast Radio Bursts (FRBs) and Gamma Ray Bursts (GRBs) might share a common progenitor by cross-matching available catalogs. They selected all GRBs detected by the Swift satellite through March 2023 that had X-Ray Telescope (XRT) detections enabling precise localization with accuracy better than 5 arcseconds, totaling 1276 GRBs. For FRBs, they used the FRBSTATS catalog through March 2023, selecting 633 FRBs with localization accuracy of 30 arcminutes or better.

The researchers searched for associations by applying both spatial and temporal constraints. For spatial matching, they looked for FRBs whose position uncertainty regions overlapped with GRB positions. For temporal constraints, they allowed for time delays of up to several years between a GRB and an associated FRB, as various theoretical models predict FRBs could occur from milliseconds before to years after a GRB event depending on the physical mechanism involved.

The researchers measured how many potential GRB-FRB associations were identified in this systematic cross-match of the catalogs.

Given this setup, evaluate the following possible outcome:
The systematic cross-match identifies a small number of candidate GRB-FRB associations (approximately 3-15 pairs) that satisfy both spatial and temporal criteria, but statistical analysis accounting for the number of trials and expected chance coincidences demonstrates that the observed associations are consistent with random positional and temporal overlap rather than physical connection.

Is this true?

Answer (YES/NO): NO